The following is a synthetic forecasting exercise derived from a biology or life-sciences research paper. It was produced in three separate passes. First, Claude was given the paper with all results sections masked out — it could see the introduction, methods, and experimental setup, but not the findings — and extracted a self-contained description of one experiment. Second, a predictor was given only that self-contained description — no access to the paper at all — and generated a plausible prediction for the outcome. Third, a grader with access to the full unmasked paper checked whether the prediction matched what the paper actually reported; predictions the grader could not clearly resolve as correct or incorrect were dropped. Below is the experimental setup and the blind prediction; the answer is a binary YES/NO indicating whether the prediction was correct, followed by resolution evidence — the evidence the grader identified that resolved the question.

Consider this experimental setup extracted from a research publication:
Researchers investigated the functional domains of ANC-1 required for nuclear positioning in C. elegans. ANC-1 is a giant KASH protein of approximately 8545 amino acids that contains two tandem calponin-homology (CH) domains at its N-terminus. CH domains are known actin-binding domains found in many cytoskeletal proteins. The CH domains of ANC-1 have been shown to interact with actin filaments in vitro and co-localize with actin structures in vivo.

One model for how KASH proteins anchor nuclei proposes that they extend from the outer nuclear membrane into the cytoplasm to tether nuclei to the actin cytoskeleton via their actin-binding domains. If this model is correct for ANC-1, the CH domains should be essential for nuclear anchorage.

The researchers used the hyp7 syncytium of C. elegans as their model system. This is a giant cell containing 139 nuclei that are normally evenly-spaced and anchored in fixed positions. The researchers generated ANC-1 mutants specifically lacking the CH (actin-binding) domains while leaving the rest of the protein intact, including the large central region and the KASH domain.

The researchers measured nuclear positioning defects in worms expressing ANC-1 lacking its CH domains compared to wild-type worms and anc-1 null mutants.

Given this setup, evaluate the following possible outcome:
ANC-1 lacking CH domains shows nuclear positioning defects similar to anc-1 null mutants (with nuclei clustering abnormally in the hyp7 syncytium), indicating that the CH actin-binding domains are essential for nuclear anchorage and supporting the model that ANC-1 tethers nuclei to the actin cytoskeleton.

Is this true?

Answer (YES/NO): NO